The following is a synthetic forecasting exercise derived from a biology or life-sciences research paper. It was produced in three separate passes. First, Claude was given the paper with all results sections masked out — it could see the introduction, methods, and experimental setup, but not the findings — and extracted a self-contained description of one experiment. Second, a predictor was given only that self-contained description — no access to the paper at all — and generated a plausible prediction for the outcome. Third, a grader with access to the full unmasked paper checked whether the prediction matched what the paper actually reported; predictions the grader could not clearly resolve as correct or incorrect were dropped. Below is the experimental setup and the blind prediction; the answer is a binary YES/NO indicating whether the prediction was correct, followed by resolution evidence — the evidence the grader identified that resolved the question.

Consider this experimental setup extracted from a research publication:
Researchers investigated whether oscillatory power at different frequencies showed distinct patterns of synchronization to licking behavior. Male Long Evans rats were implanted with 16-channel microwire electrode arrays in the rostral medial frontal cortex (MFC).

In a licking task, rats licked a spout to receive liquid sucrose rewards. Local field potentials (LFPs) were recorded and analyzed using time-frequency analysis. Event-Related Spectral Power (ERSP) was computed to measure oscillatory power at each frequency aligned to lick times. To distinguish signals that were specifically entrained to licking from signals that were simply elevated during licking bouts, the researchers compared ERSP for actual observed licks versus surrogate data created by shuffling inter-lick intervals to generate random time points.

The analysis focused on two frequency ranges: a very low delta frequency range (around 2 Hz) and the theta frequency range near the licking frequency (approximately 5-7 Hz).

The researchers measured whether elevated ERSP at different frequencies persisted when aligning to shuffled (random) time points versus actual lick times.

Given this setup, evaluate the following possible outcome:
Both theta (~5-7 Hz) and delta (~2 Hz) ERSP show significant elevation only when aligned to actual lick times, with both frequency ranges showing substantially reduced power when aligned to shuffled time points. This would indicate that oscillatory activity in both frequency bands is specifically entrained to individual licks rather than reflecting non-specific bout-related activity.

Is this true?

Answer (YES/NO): NO